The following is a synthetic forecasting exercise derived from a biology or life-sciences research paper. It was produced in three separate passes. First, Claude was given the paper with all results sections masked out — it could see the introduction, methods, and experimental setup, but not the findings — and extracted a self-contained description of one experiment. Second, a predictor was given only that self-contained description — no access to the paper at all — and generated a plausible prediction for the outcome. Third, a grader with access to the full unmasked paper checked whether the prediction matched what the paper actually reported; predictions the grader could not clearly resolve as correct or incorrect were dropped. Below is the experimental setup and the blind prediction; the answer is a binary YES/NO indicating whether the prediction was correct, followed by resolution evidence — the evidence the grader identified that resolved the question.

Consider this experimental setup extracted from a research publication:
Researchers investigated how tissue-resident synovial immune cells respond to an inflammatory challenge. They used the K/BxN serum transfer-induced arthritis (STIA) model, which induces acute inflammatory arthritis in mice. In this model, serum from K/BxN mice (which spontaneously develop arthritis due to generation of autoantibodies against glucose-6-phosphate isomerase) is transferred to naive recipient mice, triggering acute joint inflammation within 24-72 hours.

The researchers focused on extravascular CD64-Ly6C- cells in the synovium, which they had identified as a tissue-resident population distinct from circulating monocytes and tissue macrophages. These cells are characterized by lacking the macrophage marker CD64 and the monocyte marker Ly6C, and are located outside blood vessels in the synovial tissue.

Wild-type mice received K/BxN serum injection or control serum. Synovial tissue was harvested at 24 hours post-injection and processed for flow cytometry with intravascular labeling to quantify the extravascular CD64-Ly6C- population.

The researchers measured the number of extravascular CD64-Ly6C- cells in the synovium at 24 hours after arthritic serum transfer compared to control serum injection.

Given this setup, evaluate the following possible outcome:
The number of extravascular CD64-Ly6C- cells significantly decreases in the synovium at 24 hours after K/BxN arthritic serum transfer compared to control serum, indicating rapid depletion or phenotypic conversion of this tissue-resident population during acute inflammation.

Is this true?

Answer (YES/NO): NO